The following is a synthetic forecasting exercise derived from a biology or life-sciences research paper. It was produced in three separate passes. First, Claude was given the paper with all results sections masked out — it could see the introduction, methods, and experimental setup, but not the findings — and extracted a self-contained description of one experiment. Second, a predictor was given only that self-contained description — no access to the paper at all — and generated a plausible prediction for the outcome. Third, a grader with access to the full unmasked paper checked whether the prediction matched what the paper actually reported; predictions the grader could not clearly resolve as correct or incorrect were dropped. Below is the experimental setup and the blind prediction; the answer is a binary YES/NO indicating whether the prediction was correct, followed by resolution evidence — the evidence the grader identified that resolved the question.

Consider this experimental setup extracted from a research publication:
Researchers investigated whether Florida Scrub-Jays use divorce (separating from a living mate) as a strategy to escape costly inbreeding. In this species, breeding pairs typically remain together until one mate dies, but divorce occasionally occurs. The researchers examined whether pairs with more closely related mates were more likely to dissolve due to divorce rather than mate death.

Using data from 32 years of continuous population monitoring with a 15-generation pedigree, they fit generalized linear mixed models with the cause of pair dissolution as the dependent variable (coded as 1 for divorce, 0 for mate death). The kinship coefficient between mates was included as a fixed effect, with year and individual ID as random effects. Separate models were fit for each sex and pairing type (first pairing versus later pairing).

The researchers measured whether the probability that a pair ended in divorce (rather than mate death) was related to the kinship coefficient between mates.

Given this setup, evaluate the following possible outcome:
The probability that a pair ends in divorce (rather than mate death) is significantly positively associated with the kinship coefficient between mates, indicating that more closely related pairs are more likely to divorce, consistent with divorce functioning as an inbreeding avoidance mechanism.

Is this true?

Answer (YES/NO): NO